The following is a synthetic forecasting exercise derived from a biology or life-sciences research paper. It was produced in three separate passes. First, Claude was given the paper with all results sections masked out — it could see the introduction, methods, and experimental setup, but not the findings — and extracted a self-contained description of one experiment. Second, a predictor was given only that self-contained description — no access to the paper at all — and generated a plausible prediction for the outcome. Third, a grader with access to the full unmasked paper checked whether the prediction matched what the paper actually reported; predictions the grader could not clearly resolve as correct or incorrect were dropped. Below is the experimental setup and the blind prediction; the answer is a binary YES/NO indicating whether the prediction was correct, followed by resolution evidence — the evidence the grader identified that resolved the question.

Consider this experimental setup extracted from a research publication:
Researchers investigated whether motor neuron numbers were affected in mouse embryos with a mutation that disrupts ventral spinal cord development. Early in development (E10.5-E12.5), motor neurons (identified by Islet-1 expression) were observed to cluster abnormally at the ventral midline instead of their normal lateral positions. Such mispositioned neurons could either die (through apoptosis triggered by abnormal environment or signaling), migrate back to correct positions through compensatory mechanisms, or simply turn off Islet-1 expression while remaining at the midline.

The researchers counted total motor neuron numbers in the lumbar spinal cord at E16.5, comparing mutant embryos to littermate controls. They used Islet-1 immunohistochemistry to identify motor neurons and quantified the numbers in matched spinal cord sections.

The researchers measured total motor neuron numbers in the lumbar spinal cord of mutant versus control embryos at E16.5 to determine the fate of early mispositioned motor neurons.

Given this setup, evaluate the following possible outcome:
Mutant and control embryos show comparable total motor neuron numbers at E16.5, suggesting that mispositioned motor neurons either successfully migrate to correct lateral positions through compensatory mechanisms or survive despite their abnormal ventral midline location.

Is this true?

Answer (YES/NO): YES